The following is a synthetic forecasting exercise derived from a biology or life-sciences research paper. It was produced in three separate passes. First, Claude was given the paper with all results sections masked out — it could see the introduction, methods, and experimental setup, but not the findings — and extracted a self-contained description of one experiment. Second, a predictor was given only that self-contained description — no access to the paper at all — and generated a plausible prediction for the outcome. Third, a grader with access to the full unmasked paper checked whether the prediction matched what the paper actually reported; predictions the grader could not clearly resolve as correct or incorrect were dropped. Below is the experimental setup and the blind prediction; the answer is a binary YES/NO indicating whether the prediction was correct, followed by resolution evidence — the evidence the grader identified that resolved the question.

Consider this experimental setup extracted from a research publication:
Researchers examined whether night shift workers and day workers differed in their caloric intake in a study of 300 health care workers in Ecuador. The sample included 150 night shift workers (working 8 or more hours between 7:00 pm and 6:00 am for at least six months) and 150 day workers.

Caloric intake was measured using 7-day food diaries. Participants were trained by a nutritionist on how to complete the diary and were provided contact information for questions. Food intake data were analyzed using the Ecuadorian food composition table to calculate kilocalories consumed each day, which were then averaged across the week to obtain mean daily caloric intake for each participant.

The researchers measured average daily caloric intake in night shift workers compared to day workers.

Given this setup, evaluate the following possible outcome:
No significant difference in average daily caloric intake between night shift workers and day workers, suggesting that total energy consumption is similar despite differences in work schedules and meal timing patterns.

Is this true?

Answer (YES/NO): NO